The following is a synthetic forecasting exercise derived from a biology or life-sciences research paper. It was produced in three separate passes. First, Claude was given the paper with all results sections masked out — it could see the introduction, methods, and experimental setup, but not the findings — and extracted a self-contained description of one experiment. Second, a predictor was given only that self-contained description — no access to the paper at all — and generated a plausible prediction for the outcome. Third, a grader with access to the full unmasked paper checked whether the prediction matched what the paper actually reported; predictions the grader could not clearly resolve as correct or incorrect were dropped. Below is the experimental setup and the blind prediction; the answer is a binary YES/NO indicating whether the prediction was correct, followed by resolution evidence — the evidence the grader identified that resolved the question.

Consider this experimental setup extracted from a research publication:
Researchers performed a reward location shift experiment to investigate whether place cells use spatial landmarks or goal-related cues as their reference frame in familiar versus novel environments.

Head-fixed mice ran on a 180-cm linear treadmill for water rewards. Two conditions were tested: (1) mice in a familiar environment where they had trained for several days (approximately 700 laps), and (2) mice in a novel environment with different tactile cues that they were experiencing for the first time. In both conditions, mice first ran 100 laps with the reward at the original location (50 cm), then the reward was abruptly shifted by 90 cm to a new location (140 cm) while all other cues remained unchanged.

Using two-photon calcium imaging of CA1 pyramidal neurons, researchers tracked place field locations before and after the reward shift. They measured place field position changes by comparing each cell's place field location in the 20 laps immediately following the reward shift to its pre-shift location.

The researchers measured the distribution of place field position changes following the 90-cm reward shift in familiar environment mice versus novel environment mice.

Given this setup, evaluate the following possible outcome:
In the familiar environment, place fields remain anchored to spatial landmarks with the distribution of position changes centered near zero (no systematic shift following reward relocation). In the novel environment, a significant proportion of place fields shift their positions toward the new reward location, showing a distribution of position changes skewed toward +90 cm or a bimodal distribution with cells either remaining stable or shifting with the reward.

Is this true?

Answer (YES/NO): YES